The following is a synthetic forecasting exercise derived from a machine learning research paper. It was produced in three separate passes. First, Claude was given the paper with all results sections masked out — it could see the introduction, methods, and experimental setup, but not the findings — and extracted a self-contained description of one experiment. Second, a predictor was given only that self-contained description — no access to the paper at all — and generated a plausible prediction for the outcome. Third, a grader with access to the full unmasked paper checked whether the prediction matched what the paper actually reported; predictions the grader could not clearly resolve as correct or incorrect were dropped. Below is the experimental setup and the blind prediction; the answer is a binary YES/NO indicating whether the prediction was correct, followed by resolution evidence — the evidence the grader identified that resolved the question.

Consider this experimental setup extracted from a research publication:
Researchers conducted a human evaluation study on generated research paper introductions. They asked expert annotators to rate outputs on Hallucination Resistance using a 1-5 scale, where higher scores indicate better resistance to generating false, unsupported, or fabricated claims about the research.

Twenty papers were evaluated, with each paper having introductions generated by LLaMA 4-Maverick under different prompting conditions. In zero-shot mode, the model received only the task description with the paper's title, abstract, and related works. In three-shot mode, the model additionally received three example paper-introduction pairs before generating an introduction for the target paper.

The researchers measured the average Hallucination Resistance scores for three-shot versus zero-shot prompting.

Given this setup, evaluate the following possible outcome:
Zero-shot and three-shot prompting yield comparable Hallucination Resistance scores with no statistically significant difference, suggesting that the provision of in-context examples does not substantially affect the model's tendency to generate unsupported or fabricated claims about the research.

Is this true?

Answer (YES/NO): NO